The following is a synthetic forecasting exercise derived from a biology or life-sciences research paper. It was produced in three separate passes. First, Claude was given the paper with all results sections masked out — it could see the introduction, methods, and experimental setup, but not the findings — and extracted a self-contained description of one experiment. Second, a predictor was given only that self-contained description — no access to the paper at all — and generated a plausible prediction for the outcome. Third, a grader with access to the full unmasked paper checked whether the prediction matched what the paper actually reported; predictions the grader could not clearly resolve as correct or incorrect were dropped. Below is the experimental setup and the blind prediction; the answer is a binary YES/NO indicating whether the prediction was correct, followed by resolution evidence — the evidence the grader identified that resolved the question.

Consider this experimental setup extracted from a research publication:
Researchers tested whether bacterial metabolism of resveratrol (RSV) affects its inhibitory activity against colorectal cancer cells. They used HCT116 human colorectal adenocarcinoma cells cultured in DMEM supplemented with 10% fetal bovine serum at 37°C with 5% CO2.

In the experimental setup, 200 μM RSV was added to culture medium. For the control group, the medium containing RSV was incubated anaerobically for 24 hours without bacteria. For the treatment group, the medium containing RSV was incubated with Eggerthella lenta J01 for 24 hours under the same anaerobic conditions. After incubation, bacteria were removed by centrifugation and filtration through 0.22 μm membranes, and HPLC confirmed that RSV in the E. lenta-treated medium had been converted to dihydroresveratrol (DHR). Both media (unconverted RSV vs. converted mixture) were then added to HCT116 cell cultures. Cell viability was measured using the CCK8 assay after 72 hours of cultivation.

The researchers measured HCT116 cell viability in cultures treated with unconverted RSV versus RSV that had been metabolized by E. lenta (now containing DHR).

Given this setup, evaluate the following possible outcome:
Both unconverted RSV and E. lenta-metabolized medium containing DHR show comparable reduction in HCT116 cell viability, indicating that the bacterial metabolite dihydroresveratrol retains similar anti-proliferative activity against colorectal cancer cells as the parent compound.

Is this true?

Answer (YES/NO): NO